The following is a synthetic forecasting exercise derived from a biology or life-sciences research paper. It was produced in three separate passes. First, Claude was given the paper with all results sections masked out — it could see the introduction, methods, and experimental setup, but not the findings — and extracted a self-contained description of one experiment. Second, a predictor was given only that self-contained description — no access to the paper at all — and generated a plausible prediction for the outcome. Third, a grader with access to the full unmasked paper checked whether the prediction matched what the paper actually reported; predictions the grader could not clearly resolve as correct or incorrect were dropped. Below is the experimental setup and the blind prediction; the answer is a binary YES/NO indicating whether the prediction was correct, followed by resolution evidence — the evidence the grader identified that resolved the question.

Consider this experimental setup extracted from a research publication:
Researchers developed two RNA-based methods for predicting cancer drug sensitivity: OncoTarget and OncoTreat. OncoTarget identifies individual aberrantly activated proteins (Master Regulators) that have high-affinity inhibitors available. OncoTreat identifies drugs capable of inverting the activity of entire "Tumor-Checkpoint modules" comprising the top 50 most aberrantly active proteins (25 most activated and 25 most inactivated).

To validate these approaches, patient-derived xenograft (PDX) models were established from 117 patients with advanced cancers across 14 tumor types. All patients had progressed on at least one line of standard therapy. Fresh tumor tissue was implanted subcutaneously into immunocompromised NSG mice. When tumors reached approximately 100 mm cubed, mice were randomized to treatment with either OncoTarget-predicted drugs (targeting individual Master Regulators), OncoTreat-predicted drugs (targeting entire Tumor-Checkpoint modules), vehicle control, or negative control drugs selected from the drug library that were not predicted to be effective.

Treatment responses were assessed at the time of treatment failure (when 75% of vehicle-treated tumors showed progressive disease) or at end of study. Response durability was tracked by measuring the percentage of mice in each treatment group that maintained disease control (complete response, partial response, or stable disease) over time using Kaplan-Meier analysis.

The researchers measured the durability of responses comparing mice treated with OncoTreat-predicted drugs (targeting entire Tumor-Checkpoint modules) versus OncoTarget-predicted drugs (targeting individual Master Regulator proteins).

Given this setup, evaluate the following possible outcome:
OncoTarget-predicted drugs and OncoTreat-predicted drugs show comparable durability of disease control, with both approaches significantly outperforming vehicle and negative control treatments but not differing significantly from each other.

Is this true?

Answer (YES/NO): NO